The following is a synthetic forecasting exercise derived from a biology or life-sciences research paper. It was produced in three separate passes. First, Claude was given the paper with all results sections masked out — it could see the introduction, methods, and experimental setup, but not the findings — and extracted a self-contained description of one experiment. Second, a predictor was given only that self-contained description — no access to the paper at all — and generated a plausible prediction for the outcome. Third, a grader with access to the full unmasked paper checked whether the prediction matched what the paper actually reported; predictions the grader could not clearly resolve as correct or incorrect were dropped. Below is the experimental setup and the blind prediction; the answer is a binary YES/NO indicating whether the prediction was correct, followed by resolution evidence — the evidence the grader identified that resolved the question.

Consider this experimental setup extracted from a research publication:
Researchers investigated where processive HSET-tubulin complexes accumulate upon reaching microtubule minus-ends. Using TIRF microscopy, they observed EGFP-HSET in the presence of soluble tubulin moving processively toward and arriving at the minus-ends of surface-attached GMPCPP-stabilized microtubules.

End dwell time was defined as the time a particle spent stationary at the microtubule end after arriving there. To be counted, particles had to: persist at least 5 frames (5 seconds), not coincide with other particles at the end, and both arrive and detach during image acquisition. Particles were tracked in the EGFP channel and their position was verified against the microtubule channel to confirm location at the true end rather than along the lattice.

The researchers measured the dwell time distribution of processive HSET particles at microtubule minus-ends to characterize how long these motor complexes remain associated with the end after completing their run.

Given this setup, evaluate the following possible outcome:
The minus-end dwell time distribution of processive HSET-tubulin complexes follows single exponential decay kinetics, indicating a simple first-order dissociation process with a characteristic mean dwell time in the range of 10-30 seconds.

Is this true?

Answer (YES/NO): YES